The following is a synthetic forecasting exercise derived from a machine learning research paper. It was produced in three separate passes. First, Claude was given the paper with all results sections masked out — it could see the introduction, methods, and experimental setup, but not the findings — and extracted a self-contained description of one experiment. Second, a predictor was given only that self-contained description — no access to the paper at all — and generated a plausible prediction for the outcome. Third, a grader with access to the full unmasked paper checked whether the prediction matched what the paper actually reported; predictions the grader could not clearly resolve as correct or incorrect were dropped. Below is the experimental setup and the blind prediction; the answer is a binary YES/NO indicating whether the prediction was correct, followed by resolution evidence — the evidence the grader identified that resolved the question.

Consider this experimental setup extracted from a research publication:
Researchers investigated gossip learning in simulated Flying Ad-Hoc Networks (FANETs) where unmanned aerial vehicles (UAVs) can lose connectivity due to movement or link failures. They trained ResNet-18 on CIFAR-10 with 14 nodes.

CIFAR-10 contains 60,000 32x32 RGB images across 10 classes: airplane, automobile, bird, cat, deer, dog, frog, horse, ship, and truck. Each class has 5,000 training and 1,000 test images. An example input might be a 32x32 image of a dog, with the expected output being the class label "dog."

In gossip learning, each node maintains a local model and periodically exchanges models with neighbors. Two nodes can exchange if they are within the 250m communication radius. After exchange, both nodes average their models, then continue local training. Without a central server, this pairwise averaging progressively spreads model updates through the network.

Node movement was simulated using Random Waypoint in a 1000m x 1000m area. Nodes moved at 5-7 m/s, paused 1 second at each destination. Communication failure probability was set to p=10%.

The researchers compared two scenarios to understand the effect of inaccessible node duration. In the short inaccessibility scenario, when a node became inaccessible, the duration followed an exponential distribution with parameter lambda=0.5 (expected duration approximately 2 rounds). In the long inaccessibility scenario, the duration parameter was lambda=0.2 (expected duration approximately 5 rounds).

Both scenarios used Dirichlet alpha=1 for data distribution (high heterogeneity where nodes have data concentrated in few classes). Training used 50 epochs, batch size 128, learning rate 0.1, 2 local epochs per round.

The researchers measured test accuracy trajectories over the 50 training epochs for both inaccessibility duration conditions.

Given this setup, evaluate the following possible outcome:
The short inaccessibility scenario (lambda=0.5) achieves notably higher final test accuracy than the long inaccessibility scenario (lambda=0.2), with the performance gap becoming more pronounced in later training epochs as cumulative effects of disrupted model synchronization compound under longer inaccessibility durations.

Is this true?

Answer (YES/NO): NO